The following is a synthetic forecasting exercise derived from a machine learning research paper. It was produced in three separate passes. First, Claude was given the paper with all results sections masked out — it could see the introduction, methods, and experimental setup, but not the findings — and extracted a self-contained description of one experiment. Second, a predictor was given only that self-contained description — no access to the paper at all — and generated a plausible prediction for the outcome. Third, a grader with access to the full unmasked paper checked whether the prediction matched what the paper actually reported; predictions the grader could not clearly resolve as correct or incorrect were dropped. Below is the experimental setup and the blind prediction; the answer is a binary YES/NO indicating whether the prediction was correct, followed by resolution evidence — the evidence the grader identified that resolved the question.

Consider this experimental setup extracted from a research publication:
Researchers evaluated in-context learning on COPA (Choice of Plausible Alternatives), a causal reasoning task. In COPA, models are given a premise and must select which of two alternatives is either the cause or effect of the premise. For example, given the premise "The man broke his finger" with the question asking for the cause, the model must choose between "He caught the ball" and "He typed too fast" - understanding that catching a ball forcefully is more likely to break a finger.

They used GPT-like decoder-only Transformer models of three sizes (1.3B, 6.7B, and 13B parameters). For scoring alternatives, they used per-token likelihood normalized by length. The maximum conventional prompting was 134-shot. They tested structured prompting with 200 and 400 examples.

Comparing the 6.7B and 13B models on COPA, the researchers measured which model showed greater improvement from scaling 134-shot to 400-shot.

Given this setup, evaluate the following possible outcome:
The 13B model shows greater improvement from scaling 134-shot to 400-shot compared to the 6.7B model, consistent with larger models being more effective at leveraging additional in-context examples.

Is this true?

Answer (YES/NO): YES